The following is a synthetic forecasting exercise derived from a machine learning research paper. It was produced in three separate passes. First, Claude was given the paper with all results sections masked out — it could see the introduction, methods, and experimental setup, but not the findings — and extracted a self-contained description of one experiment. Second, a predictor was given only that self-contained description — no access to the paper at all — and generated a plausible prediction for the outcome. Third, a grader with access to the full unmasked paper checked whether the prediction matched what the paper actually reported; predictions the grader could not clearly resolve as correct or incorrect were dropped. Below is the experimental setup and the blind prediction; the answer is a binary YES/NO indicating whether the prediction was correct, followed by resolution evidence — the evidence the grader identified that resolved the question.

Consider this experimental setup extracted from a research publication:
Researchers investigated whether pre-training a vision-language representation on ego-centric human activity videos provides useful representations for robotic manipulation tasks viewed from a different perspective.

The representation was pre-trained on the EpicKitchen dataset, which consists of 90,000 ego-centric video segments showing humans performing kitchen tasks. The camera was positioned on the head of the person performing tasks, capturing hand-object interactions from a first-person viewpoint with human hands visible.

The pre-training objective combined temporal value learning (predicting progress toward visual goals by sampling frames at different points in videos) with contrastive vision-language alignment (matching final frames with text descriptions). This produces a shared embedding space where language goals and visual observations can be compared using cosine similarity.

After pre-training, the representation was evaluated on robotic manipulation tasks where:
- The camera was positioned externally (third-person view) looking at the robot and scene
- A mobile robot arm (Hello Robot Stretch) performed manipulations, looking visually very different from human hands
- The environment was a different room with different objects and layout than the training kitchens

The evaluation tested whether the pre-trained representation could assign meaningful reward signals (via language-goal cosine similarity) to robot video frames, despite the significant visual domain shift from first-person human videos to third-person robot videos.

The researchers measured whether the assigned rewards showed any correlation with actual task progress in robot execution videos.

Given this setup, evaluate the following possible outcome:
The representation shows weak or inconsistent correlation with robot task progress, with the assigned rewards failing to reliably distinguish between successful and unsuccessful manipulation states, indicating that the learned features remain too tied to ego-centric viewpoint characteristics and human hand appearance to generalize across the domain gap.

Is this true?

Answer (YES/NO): NO